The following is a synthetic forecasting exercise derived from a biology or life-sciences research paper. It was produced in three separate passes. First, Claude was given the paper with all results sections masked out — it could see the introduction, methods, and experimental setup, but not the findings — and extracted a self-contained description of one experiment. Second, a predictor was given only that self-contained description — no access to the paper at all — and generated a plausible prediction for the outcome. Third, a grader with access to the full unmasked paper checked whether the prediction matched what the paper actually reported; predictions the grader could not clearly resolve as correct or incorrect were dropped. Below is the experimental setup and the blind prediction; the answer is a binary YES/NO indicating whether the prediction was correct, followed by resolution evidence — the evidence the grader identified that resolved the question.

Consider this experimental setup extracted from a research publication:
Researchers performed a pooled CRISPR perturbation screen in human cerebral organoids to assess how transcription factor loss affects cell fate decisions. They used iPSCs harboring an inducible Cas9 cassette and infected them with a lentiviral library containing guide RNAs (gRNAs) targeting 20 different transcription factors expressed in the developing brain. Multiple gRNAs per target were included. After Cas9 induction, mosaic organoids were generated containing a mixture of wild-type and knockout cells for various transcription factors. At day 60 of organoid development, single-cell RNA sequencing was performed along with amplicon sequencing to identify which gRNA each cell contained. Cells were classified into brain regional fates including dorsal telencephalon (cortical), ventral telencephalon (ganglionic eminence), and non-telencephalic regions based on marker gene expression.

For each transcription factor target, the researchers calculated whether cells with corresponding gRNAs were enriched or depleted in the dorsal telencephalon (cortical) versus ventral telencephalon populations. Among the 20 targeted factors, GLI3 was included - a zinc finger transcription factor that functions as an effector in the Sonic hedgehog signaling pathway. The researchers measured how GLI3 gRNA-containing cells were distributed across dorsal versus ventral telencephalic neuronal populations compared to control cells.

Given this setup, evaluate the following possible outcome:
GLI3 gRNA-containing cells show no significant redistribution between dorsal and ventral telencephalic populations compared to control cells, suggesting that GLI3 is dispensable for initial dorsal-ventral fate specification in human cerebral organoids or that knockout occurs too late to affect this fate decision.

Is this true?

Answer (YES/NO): NO